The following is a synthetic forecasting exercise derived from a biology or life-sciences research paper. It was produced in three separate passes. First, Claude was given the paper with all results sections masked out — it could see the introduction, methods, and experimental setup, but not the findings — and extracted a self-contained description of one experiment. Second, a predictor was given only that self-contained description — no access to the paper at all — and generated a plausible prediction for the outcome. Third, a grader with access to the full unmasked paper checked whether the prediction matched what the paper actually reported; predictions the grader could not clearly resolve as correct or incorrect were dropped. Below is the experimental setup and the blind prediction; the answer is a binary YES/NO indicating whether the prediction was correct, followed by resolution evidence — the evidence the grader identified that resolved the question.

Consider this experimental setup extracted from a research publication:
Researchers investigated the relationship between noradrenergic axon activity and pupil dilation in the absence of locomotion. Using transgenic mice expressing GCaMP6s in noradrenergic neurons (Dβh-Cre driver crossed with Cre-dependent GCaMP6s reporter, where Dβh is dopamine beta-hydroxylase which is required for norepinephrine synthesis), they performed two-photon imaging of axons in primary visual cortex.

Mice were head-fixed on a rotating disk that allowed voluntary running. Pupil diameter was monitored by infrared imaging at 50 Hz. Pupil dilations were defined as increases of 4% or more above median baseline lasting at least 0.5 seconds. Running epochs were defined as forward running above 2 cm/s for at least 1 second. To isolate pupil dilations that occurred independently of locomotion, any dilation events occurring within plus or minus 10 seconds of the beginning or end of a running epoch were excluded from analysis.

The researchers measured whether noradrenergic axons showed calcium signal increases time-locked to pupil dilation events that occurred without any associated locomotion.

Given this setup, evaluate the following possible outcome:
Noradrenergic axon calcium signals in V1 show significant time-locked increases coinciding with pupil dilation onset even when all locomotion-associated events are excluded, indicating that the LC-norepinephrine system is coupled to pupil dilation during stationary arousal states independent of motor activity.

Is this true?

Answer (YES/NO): YES